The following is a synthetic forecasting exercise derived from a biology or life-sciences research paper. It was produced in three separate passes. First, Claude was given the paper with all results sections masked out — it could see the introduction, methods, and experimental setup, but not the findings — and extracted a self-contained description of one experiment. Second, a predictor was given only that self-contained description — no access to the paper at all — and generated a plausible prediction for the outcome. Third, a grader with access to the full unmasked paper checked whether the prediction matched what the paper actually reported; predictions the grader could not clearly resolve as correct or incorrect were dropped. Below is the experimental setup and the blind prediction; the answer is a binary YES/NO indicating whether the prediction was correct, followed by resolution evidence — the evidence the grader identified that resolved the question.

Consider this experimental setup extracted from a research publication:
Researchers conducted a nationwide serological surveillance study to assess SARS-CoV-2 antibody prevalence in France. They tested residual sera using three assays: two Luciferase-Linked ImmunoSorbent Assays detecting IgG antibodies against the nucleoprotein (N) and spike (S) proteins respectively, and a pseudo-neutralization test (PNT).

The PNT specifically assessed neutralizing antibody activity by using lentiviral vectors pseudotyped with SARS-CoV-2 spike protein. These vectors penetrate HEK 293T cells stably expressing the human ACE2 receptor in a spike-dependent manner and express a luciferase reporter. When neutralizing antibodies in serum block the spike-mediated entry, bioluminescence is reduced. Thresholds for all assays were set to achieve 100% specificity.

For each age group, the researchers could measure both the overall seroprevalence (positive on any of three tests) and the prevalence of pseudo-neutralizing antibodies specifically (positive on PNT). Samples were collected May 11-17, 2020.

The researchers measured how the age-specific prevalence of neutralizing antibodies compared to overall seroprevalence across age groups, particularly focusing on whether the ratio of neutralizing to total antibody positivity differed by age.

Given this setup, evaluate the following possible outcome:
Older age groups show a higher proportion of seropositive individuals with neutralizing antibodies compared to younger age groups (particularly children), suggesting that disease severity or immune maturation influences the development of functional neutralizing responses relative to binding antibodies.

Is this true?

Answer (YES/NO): NO